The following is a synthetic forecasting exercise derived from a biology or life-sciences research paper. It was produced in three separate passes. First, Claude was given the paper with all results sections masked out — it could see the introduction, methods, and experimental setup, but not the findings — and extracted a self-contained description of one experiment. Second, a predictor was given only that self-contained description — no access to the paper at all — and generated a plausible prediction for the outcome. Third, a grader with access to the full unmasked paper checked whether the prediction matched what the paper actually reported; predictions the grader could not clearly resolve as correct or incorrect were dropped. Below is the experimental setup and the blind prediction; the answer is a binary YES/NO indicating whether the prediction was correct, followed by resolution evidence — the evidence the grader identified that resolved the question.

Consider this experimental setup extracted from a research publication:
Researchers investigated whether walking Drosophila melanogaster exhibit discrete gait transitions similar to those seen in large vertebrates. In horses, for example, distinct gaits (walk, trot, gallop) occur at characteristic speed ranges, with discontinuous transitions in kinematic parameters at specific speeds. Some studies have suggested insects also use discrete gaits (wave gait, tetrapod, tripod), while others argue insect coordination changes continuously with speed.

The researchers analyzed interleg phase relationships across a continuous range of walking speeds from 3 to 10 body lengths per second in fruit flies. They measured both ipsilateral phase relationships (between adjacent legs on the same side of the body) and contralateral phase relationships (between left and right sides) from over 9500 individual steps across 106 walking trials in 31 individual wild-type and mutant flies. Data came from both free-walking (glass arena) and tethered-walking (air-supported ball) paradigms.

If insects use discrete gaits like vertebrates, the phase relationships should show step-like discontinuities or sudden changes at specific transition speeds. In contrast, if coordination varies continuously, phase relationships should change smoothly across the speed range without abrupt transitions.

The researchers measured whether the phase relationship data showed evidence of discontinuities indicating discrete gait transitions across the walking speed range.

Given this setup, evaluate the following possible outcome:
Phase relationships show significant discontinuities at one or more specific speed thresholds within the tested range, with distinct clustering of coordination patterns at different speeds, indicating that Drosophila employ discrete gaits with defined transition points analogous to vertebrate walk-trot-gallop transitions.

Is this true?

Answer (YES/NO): NO